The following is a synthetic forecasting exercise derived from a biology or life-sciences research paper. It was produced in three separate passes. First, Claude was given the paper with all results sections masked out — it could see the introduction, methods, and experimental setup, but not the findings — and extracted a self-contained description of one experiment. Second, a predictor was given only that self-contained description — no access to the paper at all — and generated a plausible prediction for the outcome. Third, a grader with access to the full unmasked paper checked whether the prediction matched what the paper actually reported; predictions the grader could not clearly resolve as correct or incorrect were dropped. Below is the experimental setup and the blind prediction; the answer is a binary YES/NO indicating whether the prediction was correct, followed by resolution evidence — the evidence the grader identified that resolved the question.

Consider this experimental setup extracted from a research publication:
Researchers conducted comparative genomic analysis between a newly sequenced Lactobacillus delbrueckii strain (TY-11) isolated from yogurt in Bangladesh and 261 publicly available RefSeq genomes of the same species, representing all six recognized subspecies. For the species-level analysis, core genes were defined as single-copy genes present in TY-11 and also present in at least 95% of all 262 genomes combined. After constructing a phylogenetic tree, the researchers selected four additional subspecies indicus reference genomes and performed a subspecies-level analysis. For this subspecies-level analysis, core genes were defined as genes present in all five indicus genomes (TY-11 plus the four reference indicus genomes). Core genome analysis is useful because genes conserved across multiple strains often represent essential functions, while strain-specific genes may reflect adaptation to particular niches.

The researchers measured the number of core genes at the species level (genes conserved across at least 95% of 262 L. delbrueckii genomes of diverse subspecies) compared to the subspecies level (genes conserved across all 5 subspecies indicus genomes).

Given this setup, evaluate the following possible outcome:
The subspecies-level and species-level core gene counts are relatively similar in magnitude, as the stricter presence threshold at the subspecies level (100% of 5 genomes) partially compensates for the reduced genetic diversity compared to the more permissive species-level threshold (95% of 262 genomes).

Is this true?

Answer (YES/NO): YES